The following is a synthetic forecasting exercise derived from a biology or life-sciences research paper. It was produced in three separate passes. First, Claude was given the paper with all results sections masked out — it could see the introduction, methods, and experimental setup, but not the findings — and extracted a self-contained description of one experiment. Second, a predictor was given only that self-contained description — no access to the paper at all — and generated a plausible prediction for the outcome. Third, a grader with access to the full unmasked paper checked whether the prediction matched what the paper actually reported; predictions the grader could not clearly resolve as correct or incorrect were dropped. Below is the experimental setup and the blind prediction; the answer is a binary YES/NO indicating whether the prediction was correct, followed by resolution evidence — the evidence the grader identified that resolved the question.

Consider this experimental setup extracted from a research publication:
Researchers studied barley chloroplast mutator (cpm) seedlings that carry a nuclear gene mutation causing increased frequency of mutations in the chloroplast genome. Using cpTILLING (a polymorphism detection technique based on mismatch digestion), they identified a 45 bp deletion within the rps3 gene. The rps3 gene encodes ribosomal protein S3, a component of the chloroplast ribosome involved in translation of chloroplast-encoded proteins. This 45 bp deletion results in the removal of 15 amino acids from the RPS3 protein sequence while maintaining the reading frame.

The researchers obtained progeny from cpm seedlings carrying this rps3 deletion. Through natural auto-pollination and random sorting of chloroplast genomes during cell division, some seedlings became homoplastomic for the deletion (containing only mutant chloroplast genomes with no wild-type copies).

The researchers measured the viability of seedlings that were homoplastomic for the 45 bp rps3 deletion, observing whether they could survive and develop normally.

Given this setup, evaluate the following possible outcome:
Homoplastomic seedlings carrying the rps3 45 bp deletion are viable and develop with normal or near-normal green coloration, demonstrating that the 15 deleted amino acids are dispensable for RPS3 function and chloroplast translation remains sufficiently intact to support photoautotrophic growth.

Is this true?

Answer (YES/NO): YES